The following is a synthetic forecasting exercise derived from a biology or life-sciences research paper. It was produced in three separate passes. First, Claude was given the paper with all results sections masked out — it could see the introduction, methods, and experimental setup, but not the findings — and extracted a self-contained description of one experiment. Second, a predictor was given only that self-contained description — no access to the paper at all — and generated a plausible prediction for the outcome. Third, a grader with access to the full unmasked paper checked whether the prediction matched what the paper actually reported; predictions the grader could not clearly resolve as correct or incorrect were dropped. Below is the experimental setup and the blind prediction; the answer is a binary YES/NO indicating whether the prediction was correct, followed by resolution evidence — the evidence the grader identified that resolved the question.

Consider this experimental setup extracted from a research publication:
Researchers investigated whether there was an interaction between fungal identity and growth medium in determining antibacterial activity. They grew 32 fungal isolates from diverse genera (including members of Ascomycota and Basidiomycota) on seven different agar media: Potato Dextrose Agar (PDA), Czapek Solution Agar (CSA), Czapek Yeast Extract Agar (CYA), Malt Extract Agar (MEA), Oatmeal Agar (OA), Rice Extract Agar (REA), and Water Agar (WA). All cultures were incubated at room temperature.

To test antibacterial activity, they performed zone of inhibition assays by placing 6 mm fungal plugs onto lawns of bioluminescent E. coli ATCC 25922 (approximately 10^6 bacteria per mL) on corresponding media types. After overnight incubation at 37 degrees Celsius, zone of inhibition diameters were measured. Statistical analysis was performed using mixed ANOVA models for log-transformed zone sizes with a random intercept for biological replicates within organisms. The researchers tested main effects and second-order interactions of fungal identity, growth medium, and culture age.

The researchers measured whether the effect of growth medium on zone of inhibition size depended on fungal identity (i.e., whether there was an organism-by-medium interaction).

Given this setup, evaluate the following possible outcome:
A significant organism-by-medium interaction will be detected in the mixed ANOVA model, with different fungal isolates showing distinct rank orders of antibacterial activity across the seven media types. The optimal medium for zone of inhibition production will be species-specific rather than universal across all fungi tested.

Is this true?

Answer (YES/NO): NO